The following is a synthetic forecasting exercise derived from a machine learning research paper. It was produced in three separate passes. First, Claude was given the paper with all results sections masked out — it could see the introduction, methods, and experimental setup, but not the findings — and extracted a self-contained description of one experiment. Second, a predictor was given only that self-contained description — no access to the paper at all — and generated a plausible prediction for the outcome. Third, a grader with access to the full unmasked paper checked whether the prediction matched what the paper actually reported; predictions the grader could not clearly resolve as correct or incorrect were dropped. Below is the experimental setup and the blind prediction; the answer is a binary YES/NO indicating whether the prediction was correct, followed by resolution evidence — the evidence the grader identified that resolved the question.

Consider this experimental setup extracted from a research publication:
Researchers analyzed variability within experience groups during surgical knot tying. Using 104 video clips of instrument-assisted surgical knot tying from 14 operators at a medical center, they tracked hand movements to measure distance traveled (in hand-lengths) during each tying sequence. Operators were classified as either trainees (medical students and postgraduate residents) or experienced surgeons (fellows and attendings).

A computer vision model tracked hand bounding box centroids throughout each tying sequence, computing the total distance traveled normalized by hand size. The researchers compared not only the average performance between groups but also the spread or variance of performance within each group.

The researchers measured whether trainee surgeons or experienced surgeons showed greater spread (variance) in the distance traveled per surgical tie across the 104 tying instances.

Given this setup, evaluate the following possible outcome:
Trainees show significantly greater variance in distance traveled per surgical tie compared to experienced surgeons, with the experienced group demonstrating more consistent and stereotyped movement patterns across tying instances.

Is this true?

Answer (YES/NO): YES